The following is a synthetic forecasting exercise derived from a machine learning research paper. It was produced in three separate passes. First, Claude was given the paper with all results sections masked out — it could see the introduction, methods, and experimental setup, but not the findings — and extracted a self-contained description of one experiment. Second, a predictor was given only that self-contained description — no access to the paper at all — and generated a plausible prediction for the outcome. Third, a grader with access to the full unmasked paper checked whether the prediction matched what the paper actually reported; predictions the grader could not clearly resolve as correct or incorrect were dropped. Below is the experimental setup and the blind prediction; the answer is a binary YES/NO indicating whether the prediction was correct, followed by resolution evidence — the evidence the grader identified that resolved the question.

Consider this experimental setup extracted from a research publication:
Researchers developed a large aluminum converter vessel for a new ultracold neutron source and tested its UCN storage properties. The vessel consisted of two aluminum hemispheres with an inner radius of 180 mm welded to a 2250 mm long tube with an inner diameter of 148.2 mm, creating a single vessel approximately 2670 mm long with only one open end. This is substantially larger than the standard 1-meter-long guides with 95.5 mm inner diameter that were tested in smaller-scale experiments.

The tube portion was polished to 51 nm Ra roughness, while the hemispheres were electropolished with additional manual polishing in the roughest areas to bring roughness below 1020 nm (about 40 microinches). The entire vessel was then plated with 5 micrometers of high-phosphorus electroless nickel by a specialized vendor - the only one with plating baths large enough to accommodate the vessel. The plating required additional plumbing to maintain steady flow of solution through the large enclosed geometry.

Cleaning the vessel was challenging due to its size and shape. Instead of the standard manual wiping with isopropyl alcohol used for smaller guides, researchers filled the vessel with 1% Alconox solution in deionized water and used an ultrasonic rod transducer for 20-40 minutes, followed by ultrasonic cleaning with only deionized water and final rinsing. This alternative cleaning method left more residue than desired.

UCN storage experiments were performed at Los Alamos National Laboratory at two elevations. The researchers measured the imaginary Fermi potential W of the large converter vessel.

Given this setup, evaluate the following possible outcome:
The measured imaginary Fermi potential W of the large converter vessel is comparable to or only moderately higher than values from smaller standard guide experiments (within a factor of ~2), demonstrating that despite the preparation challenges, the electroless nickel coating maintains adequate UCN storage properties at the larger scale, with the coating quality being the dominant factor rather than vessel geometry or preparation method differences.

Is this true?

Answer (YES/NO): YES